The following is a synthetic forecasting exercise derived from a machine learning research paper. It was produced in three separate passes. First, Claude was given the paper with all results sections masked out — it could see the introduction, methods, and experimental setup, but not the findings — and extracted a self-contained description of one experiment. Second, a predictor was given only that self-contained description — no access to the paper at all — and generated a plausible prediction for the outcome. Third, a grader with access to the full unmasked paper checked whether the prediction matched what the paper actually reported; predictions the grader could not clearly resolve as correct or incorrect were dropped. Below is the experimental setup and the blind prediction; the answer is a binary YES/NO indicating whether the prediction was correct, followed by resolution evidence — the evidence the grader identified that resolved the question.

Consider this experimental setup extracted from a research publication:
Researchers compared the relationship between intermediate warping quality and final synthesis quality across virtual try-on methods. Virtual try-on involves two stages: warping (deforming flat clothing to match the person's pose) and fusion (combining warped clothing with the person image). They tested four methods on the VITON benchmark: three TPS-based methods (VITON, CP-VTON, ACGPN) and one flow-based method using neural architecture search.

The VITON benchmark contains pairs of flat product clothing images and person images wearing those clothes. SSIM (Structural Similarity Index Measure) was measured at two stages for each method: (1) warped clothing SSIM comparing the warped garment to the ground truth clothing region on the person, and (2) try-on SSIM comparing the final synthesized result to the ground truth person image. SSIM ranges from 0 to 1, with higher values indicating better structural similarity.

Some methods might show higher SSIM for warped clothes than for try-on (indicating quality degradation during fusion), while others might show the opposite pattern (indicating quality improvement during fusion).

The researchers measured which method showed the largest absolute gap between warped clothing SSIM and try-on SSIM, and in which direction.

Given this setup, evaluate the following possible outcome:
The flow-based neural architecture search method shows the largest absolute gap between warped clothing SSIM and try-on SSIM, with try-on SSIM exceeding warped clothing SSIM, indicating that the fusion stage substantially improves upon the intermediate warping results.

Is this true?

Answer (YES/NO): NO